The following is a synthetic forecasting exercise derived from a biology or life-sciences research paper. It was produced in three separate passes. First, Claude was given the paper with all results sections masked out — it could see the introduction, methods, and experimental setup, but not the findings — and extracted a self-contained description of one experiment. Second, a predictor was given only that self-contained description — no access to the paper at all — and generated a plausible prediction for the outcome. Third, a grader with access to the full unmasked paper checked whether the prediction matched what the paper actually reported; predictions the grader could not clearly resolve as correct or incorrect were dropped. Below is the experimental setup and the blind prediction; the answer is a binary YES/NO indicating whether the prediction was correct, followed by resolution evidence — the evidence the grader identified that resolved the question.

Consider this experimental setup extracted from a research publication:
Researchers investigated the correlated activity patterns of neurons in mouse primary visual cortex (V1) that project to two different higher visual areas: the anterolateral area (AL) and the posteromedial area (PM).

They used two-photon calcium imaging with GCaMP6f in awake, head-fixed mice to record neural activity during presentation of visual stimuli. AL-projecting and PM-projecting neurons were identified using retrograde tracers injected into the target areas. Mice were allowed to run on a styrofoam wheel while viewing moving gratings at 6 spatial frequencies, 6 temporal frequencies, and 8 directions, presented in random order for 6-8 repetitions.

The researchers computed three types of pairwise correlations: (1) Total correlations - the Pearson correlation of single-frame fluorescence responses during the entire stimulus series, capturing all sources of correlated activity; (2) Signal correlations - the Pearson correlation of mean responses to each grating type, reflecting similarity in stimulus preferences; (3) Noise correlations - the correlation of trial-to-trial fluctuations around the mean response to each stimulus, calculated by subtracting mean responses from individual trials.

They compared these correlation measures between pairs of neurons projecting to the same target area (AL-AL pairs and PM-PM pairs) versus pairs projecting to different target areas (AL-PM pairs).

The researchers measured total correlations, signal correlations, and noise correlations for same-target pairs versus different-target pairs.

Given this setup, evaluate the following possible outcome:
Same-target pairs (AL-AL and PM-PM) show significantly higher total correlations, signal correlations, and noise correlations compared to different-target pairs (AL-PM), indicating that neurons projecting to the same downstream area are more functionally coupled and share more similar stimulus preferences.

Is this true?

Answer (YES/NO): YES